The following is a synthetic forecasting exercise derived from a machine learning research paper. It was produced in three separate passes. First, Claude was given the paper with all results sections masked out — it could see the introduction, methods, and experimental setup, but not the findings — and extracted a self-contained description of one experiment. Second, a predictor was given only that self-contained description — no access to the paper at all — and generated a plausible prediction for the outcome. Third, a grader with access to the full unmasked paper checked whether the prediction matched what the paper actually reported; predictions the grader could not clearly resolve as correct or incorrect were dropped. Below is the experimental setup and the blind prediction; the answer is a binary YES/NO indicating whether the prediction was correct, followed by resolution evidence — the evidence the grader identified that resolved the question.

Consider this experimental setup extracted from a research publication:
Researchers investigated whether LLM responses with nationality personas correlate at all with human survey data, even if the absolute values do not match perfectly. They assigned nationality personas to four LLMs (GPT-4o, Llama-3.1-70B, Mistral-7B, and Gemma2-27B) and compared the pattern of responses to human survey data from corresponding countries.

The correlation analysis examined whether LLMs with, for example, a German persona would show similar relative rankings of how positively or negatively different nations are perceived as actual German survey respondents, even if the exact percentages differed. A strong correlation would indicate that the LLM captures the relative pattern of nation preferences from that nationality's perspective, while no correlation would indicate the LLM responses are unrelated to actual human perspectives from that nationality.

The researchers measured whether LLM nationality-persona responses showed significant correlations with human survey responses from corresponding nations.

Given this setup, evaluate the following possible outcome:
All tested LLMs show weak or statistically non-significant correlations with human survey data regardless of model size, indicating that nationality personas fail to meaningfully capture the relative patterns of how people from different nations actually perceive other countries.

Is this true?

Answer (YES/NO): NO